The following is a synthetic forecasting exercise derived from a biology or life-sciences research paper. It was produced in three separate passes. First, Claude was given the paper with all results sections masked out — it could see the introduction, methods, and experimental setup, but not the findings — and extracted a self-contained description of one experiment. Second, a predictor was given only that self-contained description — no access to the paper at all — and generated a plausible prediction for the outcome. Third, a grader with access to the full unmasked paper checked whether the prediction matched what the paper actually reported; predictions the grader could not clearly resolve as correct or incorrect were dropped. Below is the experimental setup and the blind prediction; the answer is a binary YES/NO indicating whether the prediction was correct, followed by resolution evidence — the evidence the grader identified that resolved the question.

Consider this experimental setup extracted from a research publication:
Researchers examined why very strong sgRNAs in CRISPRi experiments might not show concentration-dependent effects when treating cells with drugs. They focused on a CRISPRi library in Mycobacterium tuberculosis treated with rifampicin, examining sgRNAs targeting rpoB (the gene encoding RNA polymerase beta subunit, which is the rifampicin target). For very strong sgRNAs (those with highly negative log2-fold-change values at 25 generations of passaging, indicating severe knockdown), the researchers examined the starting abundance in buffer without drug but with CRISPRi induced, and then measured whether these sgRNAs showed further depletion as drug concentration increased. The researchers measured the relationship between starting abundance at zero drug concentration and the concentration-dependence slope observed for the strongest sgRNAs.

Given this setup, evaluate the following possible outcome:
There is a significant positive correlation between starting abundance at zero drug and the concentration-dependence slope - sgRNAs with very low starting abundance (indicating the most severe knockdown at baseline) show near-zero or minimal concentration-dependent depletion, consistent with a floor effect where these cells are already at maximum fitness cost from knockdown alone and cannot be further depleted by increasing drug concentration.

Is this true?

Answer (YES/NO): NO